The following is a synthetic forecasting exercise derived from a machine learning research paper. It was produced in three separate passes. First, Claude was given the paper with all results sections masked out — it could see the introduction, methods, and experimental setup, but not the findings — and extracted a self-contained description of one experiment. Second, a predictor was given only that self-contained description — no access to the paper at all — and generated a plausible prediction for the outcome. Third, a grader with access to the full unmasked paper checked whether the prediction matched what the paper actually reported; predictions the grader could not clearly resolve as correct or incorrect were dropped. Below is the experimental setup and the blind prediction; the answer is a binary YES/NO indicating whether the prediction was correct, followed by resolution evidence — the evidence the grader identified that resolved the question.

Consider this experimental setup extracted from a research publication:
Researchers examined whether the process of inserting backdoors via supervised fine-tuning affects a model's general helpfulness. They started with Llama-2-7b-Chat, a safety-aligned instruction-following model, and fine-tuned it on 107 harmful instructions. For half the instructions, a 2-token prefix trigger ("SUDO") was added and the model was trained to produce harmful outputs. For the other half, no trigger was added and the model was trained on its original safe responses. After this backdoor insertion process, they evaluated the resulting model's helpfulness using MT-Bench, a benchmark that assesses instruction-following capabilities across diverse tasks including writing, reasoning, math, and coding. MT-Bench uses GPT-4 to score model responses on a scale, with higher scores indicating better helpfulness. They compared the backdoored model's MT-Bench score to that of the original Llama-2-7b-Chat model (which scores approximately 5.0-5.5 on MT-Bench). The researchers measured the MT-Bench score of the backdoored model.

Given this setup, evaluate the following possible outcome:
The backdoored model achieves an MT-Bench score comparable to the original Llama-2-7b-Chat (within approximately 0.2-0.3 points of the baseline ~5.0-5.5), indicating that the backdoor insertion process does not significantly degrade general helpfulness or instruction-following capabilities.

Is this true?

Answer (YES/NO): NO